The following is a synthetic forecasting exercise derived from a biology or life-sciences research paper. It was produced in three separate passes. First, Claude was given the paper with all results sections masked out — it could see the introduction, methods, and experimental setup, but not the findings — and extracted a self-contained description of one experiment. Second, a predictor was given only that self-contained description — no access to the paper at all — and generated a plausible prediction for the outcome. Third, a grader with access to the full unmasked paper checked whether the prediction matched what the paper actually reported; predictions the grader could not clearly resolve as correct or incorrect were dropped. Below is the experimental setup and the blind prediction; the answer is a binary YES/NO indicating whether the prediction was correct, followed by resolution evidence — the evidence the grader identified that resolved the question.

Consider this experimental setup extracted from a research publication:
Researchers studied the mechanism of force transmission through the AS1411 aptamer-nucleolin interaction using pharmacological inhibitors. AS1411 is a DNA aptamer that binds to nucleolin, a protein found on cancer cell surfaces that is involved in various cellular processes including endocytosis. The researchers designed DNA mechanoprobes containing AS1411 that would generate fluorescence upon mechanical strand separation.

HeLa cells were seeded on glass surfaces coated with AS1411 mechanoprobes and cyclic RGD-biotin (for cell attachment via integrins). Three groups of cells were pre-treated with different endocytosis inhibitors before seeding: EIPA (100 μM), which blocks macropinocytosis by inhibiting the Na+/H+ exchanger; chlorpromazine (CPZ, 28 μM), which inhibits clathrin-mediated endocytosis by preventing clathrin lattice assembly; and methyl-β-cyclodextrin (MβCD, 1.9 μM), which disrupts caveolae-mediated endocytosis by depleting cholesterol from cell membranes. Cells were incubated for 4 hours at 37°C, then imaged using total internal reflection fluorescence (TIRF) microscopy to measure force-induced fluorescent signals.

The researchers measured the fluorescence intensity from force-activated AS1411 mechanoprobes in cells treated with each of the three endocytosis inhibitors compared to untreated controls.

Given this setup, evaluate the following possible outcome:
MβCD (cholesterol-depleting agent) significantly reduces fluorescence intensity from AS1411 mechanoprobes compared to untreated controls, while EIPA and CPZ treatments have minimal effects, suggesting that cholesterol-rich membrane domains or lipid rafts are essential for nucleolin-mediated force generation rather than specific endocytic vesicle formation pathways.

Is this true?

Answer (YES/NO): NO